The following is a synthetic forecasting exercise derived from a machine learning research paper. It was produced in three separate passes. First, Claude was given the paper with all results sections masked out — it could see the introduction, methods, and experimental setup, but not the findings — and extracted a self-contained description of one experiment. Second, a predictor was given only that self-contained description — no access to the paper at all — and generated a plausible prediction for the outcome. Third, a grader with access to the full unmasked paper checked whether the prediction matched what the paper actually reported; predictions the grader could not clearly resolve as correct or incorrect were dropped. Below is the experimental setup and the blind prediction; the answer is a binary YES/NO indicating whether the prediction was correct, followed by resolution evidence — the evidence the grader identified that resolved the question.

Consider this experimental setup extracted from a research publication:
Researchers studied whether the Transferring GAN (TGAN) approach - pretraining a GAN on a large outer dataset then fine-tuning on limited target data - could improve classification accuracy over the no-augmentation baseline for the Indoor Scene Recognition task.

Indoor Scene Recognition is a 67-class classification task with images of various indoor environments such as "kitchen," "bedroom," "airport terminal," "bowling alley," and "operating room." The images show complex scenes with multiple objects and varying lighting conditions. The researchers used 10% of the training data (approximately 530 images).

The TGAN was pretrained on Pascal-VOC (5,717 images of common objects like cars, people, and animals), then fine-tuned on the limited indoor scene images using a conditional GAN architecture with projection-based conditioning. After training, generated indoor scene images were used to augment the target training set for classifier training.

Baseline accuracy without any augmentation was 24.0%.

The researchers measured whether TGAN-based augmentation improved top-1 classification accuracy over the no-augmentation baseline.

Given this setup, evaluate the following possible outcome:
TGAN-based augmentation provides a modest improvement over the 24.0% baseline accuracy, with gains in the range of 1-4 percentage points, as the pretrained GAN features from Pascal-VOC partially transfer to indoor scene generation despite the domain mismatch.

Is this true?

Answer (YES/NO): NO